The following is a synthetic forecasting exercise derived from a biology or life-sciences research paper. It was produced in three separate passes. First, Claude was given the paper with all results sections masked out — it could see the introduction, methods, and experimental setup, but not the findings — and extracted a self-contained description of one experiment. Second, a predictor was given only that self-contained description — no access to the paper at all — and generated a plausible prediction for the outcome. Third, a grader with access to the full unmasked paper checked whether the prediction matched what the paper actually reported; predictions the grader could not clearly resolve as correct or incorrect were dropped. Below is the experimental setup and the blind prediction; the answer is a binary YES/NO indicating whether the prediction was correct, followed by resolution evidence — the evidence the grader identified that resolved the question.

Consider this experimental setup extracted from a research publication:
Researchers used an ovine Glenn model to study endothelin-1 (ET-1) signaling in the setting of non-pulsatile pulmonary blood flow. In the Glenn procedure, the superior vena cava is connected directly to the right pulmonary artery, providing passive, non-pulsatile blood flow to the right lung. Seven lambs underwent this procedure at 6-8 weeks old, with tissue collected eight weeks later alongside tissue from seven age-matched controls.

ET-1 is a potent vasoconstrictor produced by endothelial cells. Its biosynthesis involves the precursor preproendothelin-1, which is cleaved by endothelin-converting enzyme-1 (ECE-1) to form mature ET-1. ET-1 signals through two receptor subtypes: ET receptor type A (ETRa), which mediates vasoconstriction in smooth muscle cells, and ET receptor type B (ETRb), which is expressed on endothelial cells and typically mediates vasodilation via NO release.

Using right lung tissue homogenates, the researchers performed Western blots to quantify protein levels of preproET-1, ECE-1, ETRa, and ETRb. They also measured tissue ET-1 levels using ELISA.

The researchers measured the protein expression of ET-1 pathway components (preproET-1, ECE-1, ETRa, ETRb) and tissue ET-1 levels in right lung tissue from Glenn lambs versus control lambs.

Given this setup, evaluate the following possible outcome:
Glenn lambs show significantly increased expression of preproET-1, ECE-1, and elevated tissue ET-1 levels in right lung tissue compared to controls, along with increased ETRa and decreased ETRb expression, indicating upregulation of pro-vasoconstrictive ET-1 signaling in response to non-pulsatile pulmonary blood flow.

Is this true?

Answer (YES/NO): NO